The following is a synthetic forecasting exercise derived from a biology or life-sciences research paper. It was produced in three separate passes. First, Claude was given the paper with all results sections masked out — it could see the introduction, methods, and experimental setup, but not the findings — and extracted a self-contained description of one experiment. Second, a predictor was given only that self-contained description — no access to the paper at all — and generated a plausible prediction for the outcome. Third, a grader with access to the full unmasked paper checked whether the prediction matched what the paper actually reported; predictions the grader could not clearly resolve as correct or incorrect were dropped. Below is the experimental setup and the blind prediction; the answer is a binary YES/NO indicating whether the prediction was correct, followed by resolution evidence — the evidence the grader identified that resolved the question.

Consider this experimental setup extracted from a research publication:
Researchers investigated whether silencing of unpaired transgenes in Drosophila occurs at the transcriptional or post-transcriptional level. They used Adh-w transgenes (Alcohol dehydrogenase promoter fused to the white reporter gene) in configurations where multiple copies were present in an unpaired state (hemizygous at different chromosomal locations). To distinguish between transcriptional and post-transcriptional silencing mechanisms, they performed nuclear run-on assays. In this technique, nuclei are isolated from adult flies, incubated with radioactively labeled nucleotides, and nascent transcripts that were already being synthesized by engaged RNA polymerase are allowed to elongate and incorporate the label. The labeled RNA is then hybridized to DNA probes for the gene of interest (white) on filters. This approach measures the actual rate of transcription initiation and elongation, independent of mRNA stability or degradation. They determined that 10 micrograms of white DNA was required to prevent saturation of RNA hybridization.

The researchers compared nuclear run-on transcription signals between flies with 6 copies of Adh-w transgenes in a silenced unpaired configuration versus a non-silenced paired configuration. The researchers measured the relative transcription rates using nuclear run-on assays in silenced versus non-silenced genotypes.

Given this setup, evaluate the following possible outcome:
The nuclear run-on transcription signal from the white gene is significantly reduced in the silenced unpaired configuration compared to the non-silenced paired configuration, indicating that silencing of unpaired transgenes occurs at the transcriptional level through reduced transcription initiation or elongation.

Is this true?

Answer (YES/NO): YES